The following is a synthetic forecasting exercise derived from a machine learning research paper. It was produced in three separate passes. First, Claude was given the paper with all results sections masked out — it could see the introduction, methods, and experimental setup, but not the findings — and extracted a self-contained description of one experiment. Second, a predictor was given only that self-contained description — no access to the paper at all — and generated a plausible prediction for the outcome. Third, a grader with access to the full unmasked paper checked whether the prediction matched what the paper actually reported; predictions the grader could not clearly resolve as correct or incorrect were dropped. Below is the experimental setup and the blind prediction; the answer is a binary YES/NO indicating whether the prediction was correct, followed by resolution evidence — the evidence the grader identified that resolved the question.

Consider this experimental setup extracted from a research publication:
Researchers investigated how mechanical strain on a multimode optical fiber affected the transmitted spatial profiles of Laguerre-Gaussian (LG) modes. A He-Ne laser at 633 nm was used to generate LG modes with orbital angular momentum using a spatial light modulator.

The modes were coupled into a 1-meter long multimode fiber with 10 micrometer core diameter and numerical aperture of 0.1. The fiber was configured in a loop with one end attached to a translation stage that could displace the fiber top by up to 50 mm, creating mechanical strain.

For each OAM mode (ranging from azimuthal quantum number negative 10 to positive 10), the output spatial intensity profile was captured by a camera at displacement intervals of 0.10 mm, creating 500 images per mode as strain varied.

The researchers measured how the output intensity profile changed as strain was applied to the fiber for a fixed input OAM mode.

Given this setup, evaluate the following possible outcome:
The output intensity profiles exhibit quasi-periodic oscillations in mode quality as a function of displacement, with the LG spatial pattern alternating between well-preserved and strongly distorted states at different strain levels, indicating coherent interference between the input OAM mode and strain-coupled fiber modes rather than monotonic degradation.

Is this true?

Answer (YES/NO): NO